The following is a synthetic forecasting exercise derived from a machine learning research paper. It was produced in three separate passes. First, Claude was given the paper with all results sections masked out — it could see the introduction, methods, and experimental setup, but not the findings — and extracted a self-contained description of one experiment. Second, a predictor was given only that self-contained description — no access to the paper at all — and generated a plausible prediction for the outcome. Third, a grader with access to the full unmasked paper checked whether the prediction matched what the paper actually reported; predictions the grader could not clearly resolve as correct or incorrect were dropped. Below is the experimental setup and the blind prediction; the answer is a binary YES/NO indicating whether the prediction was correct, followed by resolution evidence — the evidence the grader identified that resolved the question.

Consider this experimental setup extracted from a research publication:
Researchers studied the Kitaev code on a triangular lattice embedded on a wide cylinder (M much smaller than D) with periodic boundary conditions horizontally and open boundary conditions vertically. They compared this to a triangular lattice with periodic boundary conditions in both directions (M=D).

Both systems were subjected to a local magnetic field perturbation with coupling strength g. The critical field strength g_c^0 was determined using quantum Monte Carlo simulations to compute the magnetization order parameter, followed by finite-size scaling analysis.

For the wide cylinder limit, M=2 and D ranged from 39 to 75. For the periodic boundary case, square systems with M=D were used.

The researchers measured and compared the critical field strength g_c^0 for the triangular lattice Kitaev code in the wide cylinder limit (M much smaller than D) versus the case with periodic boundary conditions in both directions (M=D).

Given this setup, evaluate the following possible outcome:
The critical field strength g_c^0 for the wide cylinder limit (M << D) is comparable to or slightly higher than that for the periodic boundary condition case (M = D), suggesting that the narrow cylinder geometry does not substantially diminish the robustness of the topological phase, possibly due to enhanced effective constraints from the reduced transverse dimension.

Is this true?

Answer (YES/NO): NO